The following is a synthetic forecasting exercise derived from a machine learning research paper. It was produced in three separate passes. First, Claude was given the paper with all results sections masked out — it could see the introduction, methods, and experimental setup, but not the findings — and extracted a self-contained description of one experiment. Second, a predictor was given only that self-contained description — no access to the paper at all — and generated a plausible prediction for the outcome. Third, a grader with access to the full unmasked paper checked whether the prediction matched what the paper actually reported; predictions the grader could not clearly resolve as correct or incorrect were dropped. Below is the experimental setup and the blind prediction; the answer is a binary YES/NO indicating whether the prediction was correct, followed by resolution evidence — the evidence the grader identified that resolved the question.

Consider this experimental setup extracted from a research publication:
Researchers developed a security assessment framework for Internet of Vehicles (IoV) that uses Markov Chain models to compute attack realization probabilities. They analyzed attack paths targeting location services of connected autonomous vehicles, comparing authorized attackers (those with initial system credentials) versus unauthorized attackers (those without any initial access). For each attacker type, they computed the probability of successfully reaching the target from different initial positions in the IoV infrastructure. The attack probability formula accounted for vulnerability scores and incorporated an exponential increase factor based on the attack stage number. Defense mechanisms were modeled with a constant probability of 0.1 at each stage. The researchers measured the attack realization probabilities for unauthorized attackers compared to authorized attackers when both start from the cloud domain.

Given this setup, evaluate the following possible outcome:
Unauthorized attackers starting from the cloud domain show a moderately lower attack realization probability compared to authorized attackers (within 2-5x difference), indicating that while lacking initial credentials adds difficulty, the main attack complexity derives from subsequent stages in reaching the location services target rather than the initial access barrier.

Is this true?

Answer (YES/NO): NO